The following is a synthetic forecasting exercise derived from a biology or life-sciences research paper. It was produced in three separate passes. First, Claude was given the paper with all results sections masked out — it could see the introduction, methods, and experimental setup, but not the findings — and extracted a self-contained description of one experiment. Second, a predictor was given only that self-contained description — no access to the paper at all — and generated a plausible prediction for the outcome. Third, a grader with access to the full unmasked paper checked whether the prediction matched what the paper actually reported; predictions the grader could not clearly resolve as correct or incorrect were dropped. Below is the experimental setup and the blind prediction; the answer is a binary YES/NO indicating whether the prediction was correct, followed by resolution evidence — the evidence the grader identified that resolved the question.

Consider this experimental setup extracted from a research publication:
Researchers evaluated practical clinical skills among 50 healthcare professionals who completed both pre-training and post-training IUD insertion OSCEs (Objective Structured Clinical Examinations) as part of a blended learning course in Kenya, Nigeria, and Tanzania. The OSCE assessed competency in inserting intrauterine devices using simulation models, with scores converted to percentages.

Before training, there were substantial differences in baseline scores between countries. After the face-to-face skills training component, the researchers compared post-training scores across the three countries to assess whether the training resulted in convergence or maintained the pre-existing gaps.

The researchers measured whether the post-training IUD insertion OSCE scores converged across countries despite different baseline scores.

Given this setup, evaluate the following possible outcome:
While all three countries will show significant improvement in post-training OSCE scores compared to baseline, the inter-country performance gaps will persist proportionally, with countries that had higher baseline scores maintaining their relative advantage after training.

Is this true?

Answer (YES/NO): NO